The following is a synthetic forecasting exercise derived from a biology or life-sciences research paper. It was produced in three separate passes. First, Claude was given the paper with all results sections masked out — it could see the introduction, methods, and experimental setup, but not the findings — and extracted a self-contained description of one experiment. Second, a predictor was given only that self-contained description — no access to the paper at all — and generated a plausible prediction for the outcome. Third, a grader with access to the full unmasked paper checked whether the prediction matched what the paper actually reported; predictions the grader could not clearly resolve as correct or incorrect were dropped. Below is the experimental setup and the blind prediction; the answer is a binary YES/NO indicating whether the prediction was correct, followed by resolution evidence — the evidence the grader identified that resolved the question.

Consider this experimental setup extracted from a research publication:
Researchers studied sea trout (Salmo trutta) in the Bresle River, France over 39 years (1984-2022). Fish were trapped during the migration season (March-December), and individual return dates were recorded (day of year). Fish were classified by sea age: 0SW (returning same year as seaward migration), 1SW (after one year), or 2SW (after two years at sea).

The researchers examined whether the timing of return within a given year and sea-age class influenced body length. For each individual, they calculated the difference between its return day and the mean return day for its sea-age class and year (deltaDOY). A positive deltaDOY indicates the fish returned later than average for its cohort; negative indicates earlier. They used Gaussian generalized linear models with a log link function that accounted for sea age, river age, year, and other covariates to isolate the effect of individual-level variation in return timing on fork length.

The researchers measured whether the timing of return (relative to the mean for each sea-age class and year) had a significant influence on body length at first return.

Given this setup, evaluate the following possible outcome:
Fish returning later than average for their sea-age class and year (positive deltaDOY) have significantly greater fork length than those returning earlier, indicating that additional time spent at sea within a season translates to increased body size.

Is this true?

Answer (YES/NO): NO